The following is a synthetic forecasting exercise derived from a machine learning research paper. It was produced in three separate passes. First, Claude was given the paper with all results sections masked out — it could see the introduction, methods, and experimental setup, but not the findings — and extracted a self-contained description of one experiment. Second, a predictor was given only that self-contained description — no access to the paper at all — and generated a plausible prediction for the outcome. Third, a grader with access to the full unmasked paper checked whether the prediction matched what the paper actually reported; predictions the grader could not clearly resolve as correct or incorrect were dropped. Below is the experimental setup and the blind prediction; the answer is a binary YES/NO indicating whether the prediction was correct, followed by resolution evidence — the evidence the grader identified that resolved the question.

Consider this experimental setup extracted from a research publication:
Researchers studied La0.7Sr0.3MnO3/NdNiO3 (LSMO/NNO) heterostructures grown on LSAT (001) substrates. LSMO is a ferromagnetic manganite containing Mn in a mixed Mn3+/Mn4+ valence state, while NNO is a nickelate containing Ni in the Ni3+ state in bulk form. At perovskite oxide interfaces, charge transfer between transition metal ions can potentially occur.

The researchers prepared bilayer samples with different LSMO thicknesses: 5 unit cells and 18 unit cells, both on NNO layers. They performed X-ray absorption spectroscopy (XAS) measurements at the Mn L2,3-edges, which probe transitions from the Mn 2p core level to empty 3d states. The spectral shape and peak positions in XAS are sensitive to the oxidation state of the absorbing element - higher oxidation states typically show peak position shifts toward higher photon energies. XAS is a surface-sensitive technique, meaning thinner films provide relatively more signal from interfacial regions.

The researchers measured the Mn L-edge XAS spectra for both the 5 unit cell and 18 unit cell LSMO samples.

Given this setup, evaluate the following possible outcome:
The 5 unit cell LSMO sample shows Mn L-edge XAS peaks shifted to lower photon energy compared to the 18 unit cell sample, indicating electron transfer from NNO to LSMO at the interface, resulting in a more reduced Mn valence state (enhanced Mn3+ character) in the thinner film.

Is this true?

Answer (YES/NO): NO